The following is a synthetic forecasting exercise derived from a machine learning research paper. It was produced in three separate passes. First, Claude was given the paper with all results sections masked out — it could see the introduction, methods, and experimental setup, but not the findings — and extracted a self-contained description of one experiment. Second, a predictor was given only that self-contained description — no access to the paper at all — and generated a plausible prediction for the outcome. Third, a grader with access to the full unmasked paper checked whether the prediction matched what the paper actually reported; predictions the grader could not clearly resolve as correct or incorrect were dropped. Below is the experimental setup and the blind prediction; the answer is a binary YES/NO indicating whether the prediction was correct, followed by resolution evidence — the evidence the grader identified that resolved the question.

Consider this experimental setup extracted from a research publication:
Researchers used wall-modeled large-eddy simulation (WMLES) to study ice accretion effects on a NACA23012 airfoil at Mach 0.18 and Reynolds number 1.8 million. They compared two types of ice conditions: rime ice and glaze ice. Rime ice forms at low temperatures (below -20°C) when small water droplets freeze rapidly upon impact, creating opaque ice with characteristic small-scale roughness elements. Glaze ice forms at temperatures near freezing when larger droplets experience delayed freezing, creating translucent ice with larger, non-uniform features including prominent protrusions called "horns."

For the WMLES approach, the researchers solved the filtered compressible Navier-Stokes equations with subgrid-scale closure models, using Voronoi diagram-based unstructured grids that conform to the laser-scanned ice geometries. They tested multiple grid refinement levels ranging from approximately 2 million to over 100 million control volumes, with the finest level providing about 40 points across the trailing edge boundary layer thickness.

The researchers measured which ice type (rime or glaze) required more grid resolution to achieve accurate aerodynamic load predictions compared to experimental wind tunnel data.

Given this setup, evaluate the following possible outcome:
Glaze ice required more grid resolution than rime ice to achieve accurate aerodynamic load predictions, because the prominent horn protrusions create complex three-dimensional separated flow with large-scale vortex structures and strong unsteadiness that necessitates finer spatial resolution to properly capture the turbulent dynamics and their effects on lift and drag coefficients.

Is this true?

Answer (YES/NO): NO